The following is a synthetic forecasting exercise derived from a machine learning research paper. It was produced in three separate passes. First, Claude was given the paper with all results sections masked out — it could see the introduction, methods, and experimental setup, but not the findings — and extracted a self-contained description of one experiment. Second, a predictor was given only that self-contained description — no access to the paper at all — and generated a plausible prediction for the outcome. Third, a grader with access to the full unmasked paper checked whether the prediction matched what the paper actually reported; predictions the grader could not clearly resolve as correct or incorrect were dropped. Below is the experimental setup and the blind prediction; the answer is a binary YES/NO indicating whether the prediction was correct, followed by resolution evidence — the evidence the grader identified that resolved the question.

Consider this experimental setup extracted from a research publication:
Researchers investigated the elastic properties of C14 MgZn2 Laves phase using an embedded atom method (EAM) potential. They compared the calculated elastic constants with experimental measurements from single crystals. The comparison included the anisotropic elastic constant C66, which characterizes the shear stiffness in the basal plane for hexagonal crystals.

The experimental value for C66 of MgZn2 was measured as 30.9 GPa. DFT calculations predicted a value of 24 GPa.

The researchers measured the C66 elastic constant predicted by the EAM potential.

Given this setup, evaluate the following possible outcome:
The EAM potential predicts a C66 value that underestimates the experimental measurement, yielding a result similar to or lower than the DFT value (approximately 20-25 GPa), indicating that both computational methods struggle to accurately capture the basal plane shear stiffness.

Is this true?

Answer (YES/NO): NO